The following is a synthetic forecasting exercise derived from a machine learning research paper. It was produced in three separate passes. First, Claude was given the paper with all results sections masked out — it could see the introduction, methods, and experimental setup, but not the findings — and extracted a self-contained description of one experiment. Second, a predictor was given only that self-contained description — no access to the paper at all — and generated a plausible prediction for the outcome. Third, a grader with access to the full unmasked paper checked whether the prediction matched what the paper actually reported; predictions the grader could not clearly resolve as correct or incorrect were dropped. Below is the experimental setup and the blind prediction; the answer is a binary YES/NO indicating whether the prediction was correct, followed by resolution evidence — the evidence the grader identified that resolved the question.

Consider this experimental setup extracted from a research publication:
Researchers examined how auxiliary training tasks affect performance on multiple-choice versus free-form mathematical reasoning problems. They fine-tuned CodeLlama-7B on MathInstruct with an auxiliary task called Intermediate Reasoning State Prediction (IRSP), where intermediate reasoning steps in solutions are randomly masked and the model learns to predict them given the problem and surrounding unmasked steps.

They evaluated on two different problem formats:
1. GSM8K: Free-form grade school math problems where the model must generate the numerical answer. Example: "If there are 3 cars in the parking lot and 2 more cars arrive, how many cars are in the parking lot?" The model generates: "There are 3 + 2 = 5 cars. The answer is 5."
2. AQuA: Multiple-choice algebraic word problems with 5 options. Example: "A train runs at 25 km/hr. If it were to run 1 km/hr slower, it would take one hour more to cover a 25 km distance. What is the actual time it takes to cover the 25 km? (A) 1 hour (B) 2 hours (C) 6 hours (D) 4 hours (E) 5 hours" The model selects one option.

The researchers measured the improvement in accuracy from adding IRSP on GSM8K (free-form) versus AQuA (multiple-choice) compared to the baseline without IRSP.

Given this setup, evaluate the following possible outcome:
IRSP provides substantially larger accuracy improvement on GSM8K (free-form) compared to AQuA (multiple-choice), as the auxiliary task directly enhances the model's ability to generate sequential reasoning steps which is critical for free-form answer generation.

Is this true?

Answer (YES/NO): NO